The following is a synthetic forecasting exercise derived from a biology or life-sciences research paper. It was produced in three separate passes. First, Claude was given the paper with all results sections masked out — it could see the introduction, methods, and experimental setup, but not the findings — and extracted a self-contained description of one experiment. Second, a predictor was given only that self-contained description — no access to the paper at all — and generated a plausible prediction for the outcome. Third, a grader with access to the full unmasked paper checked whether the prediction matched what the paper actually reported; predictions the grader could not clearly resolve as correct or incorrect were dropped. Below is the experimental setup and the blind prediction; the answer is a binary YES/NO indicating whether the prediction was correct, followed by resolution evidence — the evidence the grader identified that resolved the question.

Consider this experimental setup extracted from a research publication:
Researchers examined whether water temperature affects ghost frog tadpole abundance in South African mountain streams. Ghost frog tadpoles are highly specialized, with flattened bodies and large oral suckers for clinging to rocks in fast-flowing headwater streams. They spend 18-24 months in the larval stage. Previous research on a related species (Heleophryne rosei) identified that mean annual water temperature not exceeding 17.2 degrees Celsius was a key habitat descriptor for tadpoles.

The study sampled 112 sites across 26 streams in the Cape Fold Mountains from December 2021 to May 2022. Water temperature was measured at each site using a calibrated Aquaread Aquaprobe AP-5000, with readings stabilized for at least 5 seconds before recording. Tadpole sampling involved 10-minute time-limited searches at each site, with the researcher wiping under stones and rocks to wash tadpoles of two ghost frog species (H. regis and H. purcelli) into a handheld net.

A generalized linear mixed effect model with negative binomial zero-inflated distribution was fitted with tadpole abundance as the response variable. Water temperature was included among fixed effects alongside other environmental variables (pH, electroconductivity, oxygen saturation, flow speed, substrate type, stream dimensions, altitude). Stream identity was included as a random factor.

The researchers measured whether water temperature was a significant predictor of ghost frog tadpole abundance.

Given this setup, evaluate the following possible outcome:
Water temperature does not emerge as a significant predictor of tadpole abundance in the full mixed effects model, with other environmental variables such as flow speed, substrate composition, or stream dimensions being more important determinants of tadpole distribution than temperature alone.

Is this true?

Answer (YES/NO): NO